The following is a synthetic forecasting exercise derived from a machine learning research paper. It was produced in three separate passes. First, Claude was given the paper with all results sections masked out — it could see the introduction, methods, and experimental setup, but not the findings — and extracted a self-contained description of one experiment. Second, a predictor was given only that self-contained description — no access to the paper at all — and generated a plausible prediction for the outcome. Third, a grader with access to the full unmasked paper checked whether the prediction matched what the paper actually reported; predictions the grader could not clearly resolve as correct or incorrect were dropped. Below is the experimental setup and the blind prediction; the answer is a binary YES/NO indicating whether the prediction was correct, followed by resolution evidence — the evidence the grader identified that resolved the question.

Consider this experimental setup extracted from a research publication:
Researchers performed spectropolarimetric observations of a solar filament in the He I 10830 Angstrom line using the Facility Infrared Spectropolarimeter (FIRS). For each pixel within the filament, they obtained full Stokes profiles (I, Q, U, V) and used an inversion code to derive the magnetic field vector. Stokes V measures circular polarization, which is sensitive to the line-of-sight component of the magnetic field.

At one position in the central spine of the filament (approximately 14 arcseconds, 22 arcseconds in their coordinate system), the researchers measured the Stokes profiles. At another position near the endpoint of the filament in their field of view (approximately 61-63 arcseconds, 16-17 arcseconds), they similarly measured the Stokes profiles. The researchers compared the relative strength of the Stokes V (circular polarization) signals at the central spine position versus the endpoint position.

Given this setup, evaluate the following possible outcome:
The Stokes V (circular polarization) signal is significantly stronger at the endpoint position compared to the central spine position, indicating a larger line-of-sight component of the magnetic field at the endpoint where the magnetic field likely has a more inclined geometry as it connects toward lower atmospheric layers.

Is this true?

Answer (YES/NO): NO